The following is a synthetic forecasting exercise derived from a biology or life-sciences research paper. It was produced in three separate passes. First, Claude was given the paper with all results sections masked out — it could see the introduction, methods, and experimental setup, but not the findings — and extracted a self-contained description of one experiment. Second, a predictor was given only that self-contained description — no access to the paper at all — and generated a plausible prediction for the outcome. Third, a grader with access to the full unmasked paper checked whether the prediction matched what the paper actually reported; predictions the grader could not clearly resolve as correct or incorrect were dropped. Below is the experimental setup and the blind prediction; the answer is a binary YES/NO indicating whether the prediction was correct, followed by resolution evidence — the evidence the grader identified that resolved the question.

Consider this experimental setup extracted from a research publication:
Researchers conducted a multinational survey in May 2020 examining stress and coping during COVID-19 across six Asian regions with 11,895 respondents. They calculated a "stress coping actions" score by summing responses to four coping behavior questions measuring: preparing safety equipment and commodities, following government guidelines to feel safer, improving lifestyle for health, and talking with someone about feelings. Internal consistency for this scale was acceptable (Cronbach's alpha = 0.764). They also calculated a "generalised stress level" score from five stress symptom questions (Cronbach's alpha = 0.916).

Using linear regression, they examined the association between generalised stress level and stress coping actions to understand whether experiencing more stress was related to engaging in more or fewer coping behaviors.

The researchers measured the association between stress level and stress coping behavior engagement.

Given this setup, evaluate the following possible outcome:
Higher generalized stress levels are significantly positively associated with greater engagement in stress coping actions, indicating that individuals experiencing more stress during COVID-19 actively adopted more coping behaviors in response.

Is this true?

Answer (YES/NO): YES